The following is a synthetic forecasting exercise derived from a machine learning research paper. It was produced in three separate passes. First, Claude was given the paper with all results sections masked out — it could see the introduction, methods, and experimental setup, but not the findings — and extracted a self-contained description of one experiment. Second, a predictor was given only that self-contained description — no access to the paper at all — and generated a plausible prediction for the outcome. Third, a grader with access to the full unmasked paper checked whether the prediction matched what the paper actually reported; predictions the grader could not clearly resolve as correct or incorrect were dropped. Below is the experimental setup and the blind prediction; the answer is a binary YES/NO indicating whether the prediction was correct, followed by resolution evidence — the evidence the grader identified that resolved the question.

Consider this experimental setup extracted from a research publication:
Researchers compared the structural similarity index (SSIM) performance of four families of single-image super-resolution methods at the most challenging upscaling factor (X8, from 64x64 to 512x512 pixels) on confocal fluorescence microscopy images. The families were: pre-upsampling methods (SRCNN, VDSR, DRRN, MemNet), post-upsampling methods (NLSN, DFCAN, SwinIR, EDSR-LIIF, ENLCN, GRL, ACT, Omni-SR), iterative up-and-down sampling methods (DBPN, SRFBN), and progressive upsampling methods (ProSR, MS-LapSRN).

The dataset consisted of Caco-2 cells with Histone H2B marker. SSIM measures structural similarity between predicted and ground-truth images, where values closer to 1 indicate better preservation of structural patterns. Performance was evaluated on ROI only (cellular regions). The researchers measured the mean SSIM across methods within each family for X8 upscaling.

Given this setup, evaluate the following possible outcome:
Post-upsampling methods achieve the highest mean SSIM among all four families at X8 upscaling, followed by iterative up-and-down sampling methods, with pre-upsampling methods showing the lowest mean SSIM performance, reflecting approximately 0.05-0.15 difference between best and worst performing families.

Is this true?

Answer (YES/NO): NO